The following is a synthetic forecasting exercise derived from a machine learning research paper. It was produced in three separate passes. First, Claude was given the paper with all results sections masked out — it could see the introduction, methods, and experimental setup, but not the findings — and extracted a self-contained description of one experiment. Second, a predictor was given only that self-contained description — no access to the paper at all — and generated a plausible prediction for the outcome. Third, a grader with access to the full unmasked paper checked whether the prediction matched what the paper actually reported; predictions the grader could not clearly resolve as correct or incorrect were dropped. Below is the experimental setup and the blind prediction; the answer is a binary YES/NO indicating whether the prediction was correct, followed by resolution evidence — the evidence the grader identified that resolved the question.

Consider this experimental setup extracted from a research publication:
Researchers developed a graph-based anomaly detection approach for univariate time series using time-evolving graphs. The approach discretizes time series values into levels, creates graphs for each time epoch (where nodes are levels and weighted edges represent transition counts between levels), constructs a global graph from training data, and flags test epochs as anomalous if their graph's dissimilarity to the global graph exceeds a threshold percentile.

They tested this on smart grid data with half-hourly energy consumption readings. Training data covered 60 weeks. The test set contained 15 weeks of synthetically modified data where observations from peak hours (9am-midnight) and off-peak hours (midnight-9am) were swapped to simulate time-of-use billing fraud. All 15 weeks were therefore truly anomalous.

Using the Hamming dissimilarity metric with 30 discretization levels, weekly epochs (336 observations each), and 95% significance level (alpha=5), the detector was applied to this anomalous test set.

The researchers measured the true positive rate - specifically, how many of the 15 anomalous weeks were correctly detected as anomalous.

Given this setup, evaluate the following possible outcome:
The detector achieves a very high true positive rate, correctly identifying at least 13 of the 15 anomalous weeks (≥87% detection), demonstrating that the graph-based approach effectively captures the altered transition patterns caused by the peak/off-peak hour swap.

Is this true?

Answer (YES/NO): NO